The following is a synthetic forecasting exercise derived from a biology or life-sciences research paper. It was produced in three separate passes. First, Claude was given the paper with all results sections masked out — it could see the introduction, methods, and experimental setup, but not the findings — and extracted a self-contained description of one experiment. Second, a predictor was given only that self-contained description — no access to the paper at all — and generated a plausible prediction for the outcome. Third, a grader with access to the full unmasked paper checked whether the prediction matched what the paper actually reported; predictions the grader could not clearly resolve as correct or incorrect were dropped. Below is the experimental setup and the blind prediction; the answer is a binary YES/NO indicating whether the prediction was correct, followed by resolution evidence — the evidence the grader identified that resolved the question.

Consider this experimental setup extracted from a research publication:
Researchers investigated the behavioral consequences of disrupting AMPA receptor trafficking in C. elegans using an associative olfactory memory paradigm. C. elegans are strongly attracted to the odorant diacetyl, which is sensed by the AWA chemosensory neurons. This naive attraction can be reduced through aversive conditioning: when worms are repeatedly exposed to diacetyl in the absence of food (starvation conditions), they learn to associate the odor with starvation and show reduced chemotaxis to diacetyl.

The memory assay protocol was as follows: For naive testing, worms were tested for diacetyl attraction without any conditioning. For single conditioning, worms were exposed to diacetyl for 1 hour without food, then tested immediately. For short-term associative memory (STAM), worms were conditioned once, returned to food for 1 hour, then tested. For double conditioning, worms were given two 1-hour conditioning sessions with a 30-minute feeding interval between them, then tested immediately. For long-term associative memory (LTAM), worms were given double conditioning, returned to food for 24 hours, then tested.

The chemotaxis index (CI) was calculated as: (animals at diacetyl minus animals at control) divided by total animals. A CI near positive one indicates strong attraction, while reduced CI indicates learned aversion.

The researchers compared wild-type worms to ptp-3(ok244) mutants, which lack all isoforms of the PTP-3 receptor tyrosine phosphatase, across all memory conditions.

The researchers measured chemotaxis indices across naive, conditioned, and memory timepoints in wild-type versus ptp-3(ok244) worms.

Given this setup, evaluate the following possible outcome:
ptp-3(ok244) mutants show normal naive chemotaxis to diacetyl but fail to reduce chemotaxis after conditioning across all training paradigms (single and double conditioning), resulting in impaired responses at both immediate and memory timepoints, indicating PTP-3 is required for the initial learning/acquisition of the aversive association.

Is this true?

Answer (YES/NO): NO